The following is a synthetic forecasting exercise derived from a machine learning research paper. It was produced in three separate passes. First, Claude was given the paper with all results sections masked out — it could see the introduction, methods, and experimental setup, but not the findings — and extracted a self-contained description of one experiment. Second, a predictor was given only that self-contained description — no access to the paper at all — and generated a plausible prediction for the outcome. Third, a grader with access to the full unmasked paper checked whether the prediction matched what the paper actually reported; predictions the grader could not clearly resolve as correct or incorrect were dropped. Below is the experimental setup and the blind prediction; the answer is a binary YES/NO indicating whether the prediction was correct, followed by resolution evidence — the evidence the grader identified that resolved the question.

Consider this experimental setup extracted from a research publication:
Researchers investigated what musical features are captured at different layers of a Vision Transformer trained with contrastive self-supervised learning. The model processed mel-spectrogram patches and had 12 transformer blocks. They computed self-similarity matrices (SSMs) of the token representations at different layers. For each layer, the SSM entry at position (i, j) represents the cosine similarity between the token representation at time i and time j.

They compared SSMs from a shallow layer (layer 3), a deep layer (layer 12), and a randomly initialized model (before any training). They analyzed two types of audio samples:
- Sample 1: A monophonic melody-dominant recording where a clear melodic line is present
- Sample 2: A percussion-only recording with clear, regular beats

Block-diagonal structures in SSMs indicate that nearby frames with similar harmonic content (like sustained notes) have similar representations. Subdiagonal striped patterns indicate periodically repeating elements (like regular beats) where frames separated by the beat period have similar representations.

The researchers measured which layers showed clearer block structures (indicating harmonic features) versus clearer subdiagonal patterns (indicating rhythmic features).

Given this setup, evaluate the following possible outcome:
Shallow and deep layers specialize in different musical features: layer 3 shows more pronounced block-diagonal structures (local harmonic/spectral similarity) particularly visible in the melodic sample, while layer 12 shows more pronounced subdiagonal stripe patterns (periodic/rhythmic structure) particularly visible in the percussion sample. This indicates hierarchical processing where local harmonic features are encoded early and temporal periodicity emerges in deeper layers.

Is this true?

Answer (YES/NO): YES